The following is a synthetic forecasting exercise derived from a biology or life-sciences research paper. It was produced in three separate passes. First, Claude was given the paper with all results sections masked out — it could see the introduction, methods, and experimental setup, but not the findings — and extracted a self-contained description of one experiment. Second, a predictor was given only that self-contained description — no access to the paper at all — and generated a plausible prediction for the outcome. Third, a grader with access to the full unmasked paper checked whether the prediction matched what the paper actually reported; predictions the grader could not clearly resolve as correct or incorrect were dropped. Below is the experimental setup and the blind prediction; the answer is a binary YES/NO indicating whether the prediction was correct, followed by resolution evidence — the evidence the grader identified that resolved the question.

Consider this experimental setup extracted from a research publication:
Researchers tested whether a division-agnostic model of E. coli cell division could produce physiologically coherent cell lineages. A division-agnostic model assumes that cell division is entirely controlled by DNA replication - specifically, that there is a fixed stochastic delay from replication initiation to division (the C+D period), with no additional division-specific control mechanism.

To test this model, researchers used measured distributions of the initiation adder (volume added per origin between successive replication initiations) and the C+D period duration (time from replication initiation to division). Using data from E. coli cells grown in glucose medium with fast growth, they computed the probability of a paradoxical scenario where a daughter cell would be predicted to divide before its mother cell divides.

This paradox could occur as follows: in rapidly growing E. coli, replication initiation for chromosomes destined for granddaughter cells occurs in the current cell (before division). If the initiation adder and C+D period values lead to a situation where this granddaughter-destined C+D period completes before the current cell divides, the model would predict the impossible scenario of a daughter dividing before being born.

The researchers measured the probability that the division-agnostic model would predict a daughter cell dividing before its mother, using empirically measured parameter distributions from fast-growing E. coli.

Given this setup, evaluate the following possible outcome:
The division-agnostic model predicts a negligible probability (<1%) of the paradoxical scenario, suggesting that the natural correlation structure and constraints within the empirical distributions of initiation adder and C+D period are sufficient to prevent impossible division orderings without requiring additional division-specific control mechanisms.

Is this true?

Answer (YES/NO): NO